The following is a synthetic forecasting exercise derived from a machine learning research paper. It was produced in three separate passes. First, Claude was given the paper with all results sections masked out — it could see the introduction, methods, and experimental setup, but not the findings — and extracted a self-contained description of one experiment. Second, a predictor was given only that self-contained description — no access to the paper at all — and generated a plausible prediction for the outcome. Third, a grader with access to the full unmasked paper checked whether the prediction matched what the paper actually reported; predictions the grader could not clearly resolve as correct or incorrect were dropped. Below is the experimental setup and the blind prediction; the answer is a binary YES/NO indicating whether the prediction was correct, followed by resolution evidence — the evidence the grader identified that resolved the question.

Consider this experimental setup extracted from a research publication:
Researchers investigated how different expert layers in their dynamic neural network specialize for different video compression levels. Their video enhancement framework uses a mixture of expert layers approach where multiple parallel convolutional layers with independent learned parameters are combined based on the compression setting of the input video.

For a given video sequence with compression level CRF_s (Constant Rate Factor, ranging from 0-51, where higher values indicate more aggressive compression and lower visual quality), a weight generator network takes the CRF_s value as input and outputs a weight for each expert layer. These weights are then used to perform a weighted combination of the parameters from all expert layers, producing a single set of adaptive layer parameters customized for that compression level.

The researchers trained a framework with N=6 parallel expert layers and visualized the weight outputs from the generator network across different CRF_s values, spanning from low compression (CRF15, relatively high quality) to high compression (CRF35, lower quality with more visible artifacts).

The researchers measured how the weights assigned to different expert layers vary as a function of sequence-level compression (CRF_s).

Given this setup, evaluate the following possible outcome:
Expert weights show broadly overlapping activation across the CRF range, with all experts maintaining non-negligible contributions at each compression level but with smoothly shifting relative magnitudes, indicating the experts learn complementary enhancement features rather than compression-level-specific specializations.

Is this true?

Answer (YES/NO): NO